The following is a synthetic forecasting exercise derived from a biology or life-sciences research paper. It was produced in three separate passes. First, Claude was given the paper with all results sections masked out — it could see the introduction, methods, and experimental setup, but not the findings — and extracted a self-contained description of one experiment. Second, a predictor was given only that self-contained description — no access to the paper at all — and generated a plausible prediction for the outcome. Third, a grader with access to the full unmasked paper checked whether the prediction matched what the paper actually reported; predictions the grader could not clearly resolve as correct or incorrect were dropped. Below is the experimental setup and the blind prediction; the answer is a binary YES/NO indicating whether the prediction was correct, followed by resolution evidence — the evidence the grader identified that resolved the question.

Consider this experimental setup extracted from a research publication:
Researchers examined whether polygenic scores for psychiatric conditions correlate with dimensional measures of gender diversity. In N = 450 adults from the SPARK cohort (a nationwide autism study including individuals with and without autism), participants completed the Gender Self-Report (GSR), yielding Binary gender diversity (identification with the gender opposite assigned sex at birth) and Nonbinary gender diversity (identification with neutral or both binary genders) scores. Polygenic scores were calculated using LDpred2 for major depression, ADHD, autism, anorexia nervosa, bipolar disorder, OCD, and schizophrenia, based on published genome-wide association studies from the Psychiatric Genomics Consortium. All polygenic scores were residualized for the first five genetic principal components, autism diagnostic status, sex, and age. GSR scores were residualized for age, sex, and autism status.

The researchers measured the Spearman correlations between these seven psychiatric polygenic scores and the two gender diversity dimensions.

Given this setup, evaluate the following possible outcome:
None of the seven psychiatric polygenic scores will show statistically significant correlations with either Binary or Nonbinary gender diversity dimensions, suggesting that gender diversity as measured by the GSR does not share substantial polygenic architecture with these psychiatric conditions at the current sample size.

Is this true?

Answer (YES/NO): YES